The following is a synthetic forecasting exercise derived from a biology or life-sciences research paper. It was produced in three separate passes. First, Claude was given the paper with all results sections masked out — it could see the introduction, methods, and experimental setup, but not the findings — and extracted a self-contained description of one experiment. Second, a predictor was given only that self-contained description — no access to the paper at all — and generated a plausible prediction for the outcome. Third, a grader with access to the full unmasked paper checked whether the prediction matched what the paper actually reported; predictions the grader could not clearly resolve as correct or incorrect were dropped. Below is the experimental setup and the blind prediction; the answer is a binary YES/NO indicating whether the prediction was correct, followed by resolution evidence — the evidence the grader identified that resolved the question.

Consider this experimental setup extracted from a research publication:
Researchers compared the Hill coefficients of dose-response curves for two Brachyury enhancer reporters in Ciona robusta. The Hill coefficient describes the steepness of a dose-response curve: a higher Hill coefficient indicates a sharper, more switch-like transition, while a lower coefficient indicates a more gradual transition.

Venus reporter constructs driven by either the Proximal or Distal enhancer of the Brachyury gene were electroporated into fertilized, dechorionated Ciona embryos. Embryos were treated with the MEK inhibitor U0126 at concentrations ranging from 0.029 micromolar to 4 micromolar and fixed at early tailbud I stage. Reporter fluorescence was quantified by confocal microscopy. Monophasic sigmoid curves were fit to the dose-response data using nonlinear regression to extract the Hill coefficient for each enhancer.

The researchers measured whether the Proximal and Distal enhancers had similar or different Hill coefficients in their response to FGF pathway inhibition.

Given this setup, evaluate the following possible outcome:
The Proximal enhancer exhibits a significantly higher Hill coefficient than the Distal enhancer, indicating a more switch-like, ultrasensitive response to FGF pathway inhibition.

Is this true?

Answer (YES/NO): YES